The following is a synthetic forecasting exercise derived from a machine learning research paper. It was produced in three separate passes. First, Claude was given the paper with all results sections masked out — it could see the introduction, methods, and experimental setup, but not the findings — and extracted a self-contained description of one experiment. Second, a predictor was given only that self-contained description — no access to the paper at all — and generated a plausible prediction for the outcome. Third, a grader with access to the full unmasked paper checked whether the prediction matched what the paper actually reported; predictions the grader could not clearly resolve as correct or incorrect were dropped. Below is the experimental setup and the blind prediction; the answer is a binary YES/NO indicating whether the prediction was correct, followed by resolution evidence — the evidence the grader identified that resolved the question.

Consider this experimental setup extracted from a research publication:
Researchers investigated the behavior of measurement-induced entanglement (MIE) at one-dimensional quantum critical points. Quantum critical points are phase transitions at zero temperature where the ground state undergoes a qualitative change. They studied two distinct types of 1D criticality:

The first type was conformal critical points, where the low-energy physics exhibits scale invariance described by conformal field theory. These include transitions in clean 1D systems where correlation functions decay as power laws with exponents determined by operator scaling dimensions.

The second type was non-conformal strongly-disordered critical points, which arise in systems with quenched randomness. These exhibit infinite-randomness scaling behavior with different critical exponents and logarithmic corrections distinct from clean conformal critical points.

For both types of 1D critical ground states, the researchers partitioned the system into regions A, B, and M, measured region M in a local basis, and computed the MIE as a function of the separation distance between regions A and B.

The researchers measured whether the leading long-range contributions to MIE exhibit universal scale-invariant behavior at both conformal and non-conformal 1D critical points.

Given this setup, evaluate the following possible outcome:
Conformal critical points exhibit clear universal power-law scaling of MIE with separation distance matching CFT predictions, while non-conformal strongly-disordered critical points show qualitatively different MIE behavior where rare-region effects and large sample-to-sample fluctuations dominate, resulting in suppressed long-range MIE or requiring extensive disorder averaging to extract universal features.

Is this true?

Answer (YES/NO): NO